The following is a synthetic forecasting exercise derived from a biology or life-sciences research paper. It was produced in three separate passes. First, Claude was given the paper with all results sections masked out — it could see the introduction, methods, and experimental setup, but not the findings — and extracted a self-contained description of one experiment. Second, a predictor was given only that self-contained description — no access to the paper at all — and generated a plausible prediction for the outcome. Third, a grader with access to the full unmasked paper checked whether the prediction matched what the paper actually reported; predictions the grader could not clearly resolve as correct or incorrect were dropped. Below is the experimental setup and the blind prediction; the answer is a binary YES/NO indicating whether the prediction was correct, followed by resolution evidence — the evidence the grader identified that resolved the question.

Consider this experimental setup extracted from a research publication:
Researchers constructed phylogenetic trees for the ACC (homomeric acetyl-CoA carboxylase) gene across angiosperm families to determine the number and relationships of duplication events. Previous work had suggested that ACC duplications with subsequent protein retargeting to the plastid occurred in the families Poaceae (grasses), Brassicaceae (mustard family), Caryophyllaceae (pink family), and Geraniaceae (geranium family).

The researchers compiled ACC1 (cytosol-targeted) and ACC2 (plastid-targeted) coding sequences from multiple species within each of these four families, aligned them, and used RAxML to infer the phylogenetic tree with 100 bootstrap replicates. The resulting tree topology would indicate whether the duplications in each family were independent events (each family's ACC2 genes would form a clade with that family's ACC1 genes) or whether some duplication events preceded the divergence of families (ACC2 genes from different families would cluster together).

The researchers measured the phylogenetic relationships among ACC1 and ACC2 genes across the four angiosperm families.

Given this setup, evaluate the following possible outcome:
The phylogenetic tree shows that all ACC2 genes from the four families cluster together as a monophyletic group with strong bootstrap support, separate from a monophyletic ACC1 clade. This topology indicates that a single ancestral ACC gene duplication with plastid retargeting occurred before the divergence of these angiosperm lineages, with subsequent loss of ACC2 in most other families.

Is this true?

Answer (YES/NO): NO